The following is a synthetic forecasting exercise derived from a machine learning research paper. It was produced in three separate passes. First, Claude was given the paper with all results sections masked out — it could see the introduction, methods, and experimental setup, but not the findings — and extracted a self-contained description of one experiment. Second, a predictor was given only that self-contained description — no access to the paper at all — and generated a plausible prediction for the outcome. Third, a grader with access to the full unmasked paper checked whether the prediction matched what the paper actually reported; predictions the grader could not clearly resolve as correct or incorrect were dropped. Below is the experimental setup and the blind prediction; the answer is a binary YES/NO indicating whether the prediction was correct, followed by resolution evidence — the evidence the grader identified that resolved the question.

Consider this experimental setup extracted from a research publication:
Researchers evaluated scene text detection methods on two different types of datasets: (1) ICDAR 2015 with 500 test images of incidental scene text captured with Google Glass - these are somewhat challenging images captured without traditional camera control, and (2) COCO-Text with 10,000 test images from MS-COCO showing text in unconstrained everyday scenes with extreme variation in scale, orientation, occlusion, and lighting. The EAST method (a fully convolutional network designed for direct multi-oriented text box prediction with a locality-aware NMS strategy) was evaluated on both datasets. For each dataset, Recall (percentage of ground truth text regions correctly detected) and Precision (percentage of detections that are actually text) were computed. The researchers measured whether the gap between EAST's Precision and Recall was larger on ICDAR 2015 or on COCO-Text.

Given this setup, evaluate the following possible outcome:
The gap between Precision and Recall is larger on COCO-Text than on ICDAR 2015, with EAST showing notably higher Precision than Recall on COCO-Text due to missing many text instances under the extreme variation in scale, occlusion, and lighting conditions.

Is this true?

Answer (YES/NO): YES